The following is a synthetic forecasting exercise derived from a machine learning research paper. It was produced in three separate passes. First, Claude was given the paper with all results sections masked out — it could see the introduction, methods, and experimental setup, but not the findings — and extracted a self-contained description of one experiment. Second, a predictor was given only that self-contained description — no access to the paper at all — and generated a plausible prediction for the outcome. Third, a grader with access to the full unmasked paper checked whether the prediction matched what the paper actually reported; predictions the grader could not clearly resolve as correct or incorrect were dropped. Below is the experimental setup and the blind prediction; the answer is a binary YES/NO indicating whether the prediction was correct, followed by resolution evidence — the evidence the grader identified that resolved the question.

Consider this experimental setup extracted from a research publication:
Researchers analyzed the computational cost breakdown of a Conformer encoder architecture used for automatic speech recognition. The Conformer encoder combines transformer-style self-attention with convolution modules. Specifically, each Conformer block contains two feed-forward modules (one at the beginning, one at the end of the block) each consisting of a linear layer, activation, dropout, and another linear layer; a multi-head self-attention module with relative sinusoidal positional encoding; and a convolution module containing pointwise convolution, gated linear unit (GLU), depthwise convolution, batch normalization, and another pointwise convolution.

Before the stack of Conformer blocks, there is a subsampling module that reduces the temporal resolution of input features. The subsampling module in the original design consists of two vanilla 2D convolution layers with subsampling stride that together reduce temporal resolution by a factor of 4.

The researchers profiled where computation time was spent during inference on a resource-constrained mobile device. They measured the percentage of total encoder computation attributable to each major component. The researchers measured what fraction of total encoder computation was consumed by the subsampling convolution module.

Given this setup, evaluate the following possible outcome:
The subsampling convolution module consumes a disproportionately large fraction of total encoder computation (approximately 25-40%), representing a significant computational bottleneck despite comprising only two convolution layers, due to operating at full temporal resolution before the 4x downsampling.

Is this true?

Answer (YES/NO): YES